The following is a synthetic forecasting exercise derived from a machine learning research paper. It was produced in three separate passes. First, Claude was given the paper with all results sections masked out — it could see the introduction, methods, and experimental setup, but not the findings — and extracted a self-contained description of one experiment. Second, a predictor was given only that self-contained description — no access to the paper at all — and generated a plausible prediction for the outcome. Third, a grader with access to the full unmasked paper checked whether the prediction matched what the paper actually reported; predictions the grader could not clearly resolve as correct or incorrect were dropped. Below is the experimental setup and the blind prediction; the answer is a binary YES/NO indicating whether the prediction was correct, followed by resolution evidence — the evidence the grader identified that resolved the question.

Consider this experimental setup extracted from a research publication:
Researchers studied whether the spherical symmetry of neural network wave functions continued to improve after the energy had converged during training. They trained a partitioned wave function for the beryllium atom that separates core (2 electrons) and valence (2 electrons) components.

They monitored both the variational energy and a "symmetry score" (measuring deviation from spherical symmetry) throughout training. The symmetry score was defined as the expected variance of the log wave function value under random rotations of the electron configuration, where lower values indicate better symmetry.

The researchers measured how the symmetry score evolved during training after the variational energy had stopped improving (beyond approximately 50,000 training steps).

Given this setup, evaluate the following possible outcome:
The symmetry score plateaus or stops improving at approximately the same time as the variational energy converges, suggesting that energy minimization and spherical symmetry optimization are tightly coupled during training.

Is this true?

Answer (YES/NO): NO